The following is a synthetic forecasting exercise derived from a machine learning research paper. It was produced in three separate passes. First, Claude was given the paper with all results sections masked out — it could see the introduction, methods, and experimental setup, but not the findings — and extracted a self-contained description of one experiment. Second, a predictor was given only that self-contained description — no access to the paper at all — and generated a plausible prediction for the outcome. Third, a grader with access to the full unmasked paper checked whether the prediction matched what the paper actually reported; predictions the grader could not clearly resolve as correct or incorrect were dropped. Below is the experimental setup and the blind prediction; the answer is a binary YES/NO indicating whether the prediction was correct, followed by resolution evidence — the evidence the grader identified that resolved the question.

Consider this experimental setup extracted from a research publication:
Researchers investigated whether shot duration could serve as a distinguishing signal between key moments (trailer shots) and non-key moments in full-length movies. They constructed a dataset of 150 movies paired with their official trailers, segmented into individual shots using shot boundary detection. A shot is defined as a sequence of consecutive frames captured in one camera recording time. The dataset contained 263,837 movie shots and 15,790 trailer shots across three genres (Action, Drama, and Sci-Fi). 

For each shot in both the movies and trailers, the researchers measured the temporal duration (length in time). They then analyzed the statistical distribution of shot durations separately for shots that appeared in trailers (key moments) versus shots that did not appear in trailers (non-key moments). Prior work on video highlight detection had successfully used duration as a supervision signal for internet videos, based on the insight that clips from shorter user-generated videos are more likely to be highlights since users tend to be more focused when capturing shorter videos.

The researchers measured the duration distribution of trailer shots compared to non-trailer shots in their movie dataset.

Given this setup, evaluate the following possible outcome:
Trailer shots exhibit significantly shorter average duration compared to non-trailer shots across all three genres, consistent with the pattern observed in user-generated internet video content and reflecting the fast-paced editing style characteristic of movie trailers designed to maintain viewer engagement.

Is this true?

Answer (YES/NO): NO